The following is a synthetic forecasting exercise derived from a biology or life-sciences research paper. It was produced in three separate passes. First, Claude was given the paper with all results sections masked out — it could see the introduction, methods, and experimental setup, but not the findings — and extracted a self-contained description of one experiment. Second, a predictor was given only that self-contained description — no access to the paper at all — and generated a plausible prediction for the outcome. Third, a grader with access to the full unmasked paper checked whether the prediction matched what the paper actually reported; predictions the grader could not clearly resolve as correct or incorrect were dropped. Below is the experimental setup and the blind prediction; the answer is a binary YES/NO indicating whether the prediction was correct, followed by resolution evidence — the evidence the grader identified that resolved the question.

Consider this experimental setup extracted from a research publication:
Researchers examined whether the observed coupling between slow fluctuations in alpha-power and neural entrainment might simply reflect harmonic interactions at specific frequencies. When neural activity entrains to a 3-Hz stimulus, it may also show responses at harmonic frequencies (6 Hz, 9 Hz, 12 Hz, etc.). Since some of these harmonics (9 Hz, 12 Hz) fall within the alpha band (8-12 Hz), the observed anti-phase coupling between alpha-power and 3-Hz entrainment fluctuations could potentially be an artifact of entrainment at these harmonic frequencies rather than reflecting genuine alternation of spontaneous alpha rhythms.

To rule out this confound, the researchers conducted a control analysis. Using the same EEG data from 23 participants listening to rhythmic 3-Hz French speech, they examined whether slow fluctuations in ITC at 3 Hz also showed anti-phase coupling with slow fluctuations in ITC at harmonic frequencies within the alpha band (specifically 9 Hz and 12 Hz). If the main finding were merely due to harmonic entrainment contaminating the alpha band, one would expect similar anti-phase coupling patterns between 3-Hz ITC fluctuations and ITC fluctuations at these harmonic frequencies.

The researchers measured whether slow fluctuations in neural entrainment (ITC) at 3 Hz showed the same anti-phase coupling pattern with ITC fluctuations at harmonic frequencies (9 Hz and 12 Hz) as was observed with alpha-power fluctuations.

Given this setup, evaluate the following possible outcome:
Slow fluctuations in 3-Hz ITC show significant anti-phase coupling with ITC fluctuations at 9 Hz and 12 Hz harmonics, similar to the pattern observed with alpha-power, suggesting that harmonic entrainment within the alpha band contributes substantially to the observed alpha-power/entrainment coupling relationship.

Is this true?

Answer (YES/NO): NO